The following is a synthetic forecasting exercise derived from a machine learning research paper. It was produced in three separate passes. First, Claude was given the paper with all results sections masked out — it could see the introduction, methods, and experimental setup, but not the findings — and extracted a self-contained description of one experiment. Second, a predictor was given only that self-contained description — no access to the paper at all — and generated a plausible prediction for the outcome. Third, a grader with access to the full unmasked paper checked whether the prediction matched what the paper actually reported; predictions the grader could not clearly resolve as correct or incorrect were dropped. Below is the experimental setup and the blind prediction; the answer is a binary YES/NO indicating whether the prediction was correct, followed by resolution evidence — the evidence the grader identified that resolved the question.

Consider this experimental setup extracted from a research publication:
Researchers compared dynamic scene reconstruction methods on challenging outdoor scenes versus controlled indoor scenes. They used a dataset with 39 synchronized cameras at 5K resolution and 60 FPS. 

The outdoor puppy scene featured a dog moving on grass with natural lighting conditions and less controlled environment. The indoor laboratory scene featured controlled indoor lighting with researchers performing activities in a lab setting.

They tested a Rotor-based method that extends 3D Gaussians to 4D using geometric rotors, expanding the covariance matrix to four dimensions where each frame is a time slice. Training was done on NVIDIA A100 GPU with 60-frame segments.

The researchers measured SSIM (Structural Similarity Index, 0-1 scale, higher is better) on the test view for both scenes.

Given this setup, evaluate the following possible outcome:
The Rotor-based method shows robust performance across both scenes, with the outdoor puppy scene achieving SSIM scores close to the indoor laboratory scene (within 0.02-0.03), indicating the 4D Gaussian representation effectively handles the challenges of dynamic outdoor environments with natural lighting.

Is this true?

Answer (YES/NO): NO